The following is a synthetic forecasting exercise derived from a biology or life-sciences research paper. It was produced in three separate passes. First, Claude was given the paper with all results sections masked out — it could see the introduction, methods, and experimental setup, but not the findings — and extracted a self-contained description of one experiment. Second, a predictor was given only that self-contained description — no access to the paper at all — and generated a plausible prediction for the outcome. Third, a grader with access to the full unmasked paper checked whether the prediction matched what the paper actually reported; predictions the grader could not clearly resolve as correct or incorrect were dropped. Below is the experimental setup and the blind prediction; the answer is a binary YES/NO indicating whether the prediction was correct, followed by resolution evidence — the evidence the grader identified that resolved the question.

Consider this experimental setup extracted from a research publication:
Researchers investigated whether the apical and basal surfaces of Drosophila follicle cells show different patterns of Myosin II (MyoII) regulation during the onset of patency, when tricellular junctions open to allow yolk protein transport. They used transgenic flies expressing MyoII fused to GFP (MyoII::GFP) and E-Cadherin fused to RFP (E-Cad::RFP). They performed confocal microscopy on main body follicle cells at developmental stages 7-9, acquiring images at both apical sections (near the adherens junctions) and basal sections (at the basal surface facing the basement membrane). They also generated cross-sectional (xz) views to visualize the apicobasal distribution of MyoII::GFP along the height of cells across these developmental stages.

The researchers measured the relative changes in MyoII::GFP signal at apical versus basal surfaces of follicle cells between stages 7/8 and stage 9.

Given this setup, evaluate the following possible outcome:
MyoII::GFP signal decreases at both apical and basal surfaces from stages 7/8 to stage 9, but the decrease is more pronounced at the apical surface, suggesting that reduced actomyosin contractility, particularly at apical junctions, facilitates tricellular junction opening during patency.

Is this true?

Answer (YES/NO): NO